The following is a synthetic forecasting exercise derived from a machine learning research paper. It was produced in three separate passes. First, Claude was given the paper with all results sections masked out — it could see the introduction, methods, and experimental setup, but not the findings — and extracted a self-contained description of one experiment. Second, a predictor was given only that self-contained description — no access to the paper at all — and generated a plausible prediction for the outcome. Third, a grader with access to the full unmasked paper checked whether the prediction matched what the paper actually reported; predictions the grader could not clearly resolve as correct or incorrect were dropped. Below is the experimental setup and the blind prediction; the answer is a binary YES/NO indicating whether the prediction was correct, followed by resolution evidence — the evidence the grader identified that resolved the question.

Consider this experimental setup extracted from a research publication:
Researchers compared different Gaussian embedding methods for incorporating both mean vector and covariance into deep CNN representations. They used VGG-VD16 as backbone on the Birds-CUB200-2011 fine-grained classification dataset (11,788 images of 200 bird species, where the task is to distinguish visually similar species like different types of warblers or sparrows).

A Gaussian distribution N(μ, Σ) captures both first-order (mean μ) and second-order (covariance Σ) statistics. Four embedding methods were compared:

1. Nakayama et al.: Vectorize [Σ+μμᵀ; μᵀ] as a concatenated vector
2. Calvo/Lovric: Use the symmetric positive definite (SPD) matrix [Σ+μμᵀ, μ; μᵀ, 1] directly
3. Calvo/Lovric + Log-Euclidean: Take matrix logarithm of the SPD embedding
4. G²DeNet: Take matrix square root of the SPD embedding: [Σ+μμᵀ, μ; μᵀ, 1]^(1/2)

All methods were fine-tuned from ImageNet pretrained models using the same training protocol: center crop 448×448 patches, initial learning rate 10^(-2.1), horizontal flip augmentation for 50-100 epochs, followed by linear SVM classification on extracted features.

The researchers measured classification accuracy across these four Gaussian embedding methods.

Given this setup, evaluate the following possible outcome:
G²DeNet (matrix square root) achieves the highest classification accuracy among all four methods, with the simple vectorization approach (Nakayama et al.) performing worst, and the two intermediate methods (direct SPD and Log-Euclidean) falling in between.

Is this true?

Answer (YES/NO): YES